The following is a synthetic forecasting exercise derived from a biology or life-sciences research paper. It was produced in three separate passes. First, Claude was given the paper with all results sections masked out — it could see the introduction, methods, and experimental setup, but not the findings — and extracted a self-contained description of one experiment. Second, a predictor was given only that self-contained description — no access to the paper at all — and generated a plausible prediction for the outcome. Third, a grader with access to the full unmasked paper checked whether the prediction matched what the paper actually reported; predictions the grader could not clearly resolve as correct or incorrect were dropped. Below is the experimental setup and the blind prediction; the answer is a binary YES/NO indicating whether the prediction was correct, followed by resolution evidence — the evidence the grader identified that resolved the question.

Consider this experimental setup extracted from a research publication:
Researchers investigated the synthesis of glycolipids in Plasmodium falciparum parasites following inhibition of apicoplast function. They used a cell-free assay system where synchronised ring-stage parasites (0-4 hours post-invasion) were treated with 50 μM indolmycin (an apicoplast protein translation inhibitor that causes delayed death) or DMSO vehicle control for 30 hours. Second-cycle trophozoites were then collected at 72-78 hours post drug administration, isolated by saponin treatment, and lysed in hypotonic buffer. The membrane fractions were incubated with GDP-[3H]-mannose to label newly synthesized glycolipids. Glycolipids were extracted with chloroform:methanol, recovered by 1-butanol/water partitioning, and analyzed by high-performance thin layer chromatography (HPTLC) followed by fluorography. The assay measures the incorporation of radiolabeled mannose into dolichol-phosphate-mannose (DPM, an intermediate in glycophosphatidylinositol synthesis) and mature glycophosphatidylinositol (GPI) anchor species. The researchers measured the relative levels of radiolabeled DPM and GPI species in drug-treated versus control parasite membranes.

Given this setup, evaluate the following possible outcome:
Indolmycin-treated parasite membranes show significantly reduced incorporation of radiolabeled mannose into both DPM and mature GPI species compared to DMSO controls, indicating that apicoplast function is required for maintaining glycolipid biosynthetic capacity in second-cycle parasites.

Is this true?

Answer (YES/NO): YES